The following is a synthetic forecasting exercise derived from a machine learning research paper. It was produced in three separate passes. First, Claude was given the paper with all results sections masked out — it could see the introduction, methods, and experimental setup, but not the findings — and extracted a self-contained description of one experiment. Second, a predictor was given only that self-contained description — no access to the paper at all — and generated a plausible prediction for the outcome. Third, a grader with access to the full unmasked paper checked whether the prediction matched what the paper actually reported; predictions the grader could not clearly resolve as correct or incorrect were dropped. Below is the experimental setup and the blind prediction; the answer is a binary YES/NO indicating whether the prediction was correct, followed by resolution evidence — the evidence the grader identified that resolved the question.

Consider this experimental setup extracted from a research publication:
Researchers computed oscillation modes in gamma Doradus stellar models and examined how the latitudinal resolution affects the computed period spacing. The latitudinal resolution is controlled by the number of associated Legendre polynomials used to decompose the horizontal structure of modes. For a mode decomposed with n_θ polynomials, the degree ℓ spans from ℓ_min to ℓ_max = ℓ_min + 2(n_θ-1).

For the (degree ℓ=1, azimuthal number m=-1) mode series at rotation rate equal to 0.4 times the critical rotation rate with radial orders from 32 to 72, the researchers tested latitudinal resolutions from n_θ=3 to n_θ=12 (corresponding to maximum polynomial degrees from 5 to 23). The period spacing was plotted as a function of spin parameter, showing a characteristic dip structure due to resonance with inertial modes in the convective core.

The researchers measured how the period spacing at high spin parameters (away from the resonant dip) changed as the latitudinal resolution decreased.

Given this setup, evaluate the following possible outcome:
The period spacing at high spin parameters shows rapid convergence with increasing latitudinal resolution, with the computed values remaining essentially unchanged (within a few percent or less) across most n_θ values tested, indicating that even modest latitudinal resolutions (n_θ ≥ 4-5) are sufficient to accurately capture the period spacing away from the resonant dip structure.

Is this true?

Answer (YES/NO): NO